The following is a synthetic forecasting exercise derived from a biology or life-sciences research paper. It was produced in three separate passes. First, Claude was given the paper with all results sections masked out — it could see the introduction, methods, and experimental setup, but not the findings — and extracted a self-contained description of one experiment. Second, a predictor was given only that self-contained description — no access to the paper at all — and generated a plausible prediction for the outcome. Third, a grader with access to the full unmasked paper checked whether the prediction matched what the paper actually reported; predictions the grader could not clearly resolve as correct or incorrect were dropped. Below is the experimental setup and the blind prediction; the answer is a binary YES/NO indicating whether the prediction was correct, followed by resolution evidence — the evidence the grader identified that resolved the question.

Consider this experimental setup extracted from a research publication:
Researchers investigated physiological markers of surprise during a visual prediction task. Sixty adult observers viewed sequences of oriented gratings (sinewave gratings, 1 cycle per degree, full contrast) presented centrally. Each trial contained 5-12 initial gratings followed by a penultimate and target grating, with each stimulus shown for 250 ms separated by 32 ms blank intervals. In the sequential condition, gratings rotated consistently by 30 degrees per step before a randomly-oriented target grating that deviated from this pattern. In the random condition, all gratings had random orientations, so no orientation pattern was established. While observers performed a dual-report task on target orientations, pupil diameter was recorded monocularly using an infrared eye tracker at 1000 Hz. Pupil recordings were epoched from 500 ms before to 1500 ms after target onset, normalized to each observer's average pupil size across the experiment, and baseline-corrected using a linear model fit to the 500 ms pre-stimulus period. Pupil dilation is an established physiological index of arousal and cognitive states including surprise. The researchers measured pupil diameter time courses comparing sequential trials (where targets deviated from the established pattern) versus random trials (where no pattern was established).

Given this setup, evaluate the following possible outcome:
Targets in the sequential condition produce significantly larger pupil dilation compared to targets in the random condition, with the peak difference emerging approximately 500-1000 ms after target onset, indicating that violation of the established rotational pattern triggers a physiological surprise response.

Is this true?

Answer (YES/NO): NO